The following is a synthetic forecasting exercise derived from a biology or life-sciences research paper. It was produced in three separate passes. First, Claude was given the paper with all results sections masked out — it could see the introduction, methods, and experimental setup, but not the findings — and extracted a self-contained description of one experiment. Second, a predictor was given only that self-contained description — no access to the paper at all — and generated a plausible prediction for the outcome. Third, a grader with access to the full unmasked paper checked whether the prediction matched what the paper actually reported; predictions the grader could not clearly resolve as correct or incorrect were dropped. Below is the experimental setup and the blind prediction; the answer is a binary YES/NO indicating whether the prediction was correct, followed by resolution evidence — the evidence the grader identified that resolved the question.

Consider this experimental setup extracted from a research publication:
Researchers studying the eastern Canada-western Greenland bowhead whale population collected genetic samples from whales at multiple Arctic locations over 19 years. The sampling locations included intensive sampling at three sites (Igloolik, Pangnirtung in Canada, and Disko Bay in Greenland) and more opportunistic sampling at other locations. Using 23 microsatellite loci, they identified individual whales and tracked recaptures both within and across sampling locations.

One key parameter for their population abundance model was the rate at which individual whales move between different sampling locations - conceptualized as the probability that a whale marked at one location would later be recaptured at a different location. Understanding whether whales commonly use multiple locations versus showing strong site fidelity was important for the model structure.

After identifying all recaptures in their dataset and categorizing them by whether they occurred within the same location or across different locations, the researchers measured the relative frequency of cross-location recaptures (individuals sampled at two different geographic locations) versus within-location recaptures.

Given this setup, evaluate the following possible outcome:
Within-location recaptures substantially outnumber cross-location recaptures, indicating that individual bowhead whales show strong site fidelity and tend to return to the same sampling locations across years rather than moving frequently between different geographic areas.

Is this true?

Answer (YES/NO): YES